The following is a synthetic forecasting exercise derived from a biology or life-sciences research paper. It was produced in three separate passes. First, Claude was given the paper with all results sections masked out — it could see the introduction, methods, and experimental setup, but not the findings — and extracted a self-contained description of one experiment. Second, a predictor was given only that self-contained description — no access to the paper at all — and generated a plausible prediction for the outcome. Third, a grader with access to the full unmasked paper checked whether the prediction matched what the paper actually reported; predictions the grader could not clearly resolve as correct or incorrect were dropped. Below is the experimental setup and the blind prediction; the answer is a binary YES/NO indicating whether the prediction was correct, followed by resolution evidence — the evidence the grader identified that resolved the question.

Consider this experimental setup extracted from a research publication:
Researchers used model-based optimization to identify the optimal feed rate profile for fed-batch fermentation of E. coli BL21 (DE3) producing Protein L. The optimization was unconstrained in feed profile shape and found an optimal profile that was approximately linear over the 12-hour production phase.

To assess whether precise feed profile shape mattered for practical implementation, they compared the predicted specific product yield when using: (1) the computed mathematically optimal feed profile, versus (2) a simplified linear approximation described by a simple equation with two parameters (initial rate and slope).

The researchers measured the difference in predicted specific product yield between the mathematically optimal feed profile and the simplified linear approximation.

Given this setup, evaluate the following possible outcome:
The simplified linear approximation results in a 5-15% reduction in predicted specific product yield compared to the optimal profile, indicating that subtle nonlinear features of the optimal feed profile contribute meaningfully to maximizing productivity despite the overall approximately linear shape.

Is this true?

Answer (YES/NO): NO